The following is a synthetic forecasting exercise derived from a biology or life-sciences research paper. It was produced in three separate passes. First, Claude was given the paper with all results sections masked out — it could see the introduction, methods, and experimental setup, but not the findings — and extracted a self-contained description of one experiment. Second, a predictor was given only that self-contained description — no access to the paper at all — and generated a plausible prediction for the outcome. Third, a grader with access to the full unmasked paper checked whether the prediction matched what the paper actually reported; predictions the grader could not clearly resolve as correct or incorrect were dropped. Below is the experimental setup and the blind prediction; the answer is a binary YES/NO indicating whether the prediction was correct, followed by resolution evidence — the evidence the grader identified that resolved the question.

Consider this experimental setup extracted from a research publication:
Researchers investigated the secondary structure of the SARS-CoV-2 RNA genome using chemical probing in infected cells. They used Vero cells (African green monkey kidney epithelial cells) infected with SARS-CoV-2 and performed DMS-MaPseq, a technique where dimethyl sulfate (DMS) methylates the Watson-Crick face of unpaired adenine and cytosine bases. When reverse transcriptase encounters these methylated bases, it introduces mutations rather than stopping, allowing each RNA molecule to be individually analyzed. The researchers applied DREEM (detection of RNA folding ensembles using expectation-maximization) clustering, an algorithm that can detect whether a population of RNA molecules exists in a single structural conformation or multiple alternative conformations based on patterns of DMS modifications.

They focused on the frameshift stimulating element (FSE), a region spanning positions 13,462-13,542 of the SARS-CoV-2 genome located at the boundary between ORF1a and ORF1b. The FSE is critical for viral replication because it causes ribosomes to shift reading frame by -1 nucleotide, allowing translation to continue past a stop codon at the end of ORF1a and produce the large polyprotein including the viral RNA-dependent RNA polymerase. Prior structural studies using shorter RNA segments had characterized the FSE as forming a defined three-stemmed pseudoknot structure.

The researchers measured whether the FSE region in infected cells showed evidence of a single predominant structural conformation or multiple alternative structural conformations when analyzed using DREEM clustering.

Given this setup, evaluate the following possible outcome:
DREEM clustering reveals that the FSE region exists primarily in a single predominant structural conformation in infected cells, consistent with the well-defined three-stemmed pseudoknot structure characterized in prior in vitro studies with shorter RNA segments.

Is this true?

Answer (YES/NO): NO